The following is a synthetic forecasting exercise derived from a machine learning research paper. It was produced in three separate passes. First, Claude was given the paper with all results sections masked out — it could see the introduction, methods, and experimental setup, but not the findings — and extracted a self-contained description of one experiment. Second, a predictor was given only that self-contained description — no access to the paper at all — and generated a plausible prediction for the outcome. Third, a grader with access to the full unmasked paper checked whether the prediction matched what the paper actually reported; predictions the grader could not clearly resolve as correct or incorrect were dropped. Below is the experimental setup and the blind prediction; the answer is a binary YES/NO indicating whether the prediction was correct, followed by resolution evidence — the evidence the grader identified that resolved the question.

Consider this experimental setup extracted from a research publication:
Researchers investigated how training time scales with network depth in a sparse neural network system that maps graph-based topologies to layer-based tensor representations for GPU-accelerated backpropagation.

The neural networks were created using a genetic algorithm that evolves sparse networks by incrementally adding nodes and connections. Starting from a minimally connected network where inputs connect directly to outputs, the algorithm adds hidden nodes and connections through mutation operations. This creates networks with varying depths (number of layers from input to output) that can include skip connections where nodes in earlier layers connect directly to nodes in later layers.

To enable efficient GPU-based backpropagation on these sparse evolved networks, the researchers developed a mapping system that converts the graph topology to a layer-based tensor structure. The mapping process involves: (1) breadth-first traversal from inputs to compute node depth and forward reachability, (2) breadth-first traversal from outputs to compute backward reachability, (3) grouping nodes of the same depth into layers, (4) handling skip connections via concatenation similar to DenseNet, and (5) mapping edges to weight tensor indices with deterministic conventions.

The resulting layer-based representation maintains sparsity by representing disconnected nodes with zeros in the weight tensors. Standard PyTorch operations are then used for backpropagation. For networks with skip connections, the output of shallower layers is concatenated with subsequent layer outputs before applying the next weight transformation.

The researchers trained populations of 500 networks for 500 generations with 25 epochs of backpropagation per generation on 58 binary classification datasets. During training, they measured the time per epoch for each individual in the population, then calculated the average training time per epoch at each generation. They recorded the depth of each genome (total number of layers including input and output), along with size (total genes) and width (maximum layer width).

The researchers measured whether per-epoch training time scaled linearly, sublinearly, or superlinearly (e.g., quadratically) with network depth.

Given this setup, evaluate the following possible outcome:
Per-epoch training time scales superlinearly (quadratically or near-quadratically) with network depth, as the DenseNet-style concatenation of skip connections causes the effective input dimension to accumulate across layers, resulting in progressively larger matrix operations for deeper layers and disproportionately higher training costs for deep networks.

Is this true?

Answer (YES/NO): NO